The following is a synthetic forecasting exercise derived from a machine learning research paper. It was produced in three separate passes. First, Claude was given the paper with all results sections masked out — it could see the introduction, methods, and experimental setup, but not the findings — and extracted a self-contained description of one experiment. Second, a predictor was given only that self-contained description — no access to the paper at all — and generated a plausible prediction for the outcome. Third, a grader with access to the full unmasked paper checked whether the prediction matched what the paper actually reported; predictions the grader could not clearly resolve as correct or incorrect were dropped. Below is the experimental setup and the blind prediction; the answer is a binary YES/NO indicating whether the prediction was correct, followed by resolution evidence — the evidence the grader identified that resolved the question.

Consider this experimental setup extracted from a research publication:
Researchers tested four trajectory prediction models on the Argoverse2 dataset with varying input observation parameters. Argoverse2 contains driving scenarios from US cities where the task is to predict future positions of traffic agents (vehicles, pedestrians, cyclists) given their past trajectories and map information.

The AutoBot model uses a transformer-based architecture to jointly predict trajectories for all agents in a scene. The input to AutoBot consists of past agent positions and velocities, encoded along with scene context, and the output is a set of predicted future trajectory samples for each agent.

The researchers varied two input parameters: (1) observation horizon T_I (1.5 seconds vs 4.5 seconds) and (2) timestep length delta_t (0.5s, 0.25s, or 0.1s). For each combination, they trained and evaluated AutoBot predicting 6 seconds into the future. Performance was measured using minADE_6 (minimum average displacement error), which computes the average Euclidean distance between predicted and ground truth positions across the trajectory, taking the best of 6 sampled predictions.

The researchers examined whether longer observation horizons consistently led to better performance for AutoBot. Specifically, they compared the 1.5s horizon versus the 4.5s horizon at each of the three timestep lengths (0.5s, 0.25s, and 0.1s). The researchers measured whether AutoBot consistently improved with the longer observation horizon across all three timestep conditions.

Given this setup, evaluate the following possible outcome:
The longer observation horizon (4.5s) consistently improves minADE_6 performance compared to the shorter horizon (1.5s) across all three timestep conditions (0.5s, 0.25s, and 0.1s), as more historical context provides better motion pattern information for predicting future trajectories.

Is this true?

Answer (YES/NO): NO